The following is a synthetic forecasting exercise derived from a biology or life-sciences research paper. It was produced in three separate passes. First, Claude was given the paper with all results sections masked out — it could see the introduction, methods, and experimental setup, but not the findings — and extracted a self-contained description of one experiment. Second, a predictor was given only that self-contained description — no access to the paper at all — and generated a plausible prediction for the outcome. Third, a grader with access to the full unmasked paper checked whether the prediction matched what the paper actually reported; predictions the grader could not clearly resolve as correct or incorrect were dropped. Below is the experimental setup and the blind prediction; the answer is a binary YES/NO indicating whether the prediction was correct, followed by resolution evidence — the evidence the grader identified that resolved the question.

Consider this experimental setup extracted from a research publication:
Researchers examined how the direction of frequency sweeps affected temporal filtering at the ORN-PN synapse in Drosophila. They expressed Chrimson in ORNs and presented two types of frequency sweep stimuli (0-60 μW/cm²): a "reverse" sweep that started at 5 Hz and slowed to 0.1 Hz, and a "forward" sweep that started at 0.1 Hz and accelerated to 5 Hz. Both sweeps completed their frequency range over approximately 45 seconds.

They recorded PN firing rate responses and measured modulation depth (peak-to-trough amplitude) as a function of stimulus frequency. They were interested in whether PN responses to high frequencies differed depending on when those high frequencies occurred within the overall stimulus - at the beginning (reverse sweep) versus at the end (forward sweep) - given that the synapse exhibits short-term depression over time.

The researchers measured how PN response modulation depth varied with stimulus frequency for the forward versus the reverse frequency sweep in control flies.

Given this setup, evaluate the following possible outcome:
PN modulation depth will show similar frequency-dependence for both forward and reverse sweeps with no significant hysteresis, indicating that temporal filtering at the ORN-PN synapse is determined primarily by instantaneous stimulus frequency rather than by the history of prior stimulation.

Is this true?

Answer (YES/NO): NO